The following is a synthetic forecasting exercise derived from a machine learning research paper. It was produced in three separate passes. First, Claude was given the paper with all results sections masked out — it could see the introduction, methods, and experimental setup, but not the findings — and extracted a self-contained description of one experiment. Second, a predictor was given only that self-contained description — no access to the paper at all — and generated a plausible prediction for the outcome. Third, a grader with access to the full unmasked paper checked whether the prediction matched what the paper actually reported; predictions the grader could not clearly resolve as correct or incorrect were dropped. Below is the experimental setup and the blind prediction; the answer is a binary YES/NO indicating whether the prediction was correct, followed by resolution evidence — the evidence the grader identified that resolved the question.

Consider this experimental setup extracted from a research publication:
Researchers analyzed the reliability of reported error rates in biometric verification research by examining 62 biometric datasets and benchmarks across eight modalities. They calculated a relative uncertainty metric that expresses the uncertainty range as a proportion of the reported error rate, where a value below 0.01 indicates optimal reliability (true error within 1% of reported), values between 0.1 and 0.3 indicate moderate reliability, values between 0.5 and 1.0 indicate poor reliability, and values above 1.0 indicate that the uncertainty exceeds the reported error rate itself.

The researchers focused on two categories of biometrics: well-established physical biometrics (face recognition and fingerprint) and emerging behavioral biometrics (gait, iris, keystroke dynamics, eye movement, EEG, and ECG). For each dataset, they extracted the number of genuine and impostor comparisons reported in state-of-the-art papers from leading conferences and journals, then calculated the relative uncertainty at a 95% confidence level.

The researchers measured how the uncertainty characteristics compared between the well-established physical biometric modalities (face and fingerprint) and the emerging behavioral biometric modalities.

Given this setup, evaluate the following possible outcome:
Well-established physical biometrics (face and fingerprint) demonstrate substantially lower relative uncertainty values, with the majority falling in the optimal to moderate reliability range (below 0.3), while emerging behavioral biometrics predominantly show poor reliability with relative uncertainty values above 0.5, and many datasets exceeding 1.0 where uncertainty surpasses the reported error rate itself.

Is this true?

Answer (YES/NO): NO